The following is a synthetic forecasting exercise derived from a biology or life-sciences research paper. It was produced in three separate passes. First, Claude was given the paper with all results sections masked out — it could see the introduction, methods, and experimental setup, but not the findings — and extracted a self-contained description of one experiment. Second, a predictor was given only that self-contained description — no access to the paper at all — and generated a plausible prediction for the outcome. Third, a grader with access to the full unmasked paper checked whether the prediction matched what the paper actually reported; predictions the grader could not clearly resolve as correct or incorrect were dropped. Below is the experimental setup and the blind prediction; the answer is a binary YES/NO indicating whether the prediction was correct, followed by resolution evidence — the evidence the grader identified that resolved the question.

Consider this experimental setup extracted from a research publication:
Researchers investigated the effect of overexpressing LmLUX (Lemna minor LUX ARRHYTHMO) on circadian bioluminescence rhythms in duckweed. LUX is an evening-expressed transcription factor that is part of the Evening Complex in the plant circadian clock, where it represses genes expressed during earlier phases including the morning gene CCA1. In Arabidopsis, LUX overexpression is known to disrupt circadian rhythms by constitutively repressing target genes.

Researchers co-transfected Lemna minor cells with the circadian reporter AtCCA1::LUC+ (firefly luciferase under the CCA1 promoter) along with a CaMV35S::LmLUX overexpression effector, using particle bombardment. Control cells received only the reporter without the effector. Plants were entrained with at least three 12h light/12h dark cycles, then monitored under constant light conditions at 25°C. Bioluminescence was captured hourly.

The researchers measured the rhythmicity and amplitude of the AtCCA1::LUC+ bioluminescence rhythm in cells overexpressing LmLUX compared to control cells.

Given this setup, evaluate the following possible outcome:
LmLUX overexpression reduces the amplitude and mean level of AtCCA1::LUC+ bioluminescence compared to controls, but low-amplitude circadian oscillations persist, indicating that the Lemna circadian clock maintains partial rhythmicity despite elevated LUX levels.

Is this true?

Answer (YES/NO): NO